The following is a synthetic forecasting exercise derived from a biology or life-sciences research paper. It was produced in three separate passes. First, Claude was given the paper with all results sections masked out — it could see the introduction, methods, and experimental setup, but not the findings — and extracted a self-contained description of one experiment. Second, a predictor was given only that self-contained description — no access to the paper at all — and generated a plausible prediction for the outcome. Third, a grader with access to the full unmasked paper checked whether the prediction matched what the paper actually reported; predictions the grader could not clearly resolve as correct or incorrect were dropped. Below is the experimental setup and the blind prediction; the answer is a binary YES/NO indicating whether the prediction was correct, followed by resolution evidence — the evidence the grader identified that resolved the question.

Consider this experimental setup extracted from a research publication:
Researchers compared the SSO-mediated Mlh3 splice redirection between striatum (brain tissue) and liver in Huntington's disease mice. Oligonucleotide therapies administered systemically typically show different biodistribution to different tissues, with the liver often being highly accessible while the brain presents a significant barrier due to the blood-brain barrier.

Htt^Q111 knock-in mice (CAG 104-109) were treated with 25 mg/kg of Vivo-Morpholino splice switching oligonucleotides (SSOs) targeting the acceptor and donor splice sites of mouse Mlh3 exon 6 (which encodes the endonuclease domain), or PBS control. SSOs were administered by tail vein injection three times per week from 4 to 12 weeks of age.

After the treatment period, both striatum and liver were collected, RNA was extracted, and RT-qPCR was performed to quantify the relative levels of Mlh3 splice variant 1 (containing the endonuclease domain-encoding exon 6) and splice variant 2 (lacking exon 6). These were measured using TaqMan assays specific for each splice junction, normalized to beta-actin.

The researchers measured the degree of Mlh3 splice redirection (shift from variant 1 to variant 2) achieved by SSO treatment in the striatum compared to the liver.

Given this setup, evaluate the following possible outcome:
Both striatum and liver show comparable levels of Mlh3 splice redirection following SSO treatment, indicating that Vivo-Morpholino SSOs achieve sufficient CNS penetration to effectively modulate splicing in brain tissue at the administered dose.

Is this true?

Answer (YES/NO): NO